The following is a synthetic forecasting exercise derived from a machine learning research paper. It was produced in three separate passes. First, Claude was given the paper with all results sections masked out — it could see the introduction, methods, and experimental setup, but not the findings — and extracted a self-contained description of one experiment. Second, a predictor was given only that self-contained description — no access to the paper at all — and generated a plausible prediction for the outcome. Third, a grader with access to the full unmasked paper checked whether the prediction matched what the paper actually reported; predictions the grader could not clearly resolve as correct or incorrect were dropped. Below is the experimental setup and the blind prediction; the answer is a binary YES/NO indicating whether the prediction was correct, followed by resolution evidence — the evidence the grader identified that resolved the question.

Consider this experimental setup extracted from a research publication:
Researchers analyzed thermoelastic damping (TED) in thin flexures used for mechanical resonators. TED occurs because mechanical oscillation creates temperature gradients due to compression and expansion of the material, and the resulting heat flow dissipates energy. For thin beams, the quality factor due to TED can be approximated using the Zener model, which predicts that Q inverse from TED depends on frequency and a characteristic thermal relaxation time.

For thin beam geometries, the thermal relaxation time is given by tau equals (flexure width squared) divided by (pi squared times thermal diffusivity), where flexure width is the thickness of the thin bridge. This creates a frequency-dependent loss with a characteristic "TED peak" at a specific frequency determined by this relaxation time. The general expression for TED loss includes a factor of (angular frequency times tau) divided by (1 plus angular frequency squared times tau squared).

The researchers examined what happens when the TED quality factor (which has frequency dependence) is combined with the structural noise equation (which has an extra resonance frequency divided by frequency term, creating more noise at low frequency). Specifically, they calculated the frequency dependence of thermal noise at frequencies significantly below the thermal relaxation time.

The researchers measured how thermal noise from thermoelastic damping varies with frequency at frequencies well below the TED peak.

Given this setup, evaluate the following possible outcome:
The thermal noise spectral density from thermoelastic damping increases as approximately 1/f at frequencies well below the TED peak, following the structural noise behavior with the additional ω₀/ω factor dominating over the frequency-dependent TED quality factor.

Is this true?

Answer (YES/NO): NO